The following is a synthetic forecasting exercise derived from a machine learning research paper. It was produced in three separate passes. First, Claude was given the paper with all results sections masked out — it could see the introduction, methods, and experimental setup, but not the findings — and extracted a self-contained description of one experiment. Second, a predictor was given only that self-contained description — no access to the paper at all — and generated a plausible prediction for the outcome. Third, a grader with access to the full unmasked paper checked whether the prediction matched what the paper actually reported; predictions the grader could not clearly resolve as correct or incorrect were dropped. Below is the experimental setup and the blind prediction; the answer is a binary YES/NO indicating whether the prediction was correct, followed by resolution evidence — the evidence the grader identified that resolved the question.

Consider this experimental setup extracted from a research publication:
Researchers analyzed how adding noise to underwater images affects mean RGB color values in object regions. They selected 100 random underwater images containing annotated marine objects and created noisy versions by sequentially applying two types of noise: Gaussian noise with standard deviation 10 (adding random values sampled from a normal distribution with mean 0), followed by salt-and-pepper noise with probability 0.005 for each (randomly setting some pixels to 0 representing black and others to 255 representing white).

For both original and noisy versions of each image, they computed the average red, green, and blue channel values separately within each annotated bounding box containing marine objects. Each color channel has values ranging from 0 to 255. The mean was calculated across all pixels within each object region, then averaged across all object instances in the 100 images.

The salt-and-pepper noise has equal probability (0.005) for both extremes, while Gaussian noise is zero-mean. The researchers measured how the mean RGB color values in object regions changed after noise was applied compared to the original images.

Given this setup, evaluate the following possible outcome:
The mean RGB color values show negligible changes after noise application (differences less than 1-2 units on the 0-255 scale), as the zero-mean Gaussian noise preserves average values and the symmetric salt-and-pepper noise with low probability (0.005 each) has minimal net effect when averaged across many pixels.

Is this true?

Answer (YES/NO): YES